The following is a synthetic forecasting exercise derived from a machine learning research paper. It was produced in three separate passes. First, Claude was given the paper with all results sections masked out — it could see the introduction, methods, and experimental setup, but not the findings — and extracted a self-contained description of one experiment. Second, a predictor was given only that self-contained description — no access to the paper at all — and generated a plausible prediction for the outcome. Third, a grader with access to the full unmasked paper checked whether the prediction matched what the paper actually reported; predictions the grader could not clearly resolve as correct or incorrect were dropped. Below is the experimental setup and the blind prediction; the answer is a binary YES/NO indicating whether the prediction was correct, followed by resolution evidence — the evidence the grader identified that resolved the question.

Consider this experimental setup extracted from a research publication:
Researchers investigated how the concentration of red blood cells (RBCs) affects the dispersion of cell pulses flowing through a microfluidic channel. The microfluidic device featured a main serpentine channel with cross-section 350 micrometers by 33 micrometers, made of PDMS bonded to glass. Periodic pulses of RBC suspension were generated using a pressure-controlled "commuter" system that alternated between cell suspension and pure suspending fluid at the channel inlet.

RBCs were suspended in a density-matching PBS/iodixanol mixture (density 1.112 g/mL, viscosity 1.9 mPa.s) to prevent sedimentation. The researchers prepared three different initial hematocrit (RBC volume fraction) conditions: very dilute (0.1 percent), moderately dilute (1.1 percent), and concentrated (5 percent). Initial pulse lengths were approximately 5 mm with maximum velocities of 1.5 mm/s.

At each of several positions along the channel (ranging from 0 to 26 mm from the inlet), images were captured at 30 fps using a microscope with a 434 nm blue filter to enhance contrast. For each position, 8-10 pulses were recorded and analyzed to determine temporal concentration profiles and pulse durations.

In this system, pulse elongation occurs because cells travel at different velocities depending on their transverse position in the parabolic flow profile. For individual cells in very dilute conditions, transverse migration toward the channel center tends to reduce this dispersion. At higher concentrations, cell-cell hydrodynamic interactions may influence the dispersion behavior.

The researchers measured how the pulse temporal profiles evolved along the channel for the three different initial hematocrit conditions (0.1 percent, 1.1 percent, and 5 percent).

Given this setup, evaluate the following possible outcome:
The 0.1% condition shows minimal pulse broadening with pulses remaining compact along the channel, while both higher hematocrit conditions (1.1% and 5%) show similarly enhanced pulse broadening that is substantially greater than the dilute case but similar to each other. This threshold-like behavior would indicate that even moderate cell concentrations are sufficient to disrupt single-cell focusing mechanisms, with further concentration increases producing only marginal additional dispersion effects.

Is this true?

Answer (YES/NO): NO